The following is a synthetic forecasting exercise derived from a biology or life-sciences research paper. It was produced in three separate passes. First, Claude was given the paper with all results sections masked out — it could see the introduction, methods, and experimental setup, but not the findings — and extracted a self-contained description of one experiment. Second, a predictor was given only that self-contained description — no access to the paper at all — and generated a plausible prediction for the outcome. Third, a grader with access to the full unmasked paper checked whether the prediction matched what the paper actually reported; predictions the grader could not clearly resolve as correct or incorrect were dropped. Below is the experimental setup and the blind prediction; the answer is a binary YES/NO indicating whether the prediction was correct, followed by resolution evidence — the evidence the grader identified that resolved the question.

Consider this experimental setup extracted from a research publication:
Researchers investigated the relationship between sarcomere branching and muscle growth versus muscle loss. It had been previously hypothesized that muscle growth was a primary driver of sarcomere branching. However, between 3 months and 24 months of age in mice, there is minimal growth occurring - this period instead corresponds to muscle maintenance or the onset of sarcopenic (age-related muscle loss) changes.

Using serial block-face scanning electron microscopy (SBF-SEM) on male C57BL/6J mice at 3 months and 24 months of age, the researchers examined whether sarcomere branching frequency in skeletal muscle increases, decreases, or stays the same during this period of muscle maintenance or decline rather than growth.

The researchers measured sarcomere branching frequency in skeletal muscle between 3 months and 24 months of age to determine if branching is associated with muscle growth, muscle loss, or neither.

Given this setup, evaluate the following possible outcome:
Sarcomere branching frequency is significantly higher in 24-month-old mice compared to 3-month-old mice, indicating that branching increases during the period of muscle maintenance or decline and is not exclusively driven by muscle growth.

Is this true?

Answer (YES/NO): YES